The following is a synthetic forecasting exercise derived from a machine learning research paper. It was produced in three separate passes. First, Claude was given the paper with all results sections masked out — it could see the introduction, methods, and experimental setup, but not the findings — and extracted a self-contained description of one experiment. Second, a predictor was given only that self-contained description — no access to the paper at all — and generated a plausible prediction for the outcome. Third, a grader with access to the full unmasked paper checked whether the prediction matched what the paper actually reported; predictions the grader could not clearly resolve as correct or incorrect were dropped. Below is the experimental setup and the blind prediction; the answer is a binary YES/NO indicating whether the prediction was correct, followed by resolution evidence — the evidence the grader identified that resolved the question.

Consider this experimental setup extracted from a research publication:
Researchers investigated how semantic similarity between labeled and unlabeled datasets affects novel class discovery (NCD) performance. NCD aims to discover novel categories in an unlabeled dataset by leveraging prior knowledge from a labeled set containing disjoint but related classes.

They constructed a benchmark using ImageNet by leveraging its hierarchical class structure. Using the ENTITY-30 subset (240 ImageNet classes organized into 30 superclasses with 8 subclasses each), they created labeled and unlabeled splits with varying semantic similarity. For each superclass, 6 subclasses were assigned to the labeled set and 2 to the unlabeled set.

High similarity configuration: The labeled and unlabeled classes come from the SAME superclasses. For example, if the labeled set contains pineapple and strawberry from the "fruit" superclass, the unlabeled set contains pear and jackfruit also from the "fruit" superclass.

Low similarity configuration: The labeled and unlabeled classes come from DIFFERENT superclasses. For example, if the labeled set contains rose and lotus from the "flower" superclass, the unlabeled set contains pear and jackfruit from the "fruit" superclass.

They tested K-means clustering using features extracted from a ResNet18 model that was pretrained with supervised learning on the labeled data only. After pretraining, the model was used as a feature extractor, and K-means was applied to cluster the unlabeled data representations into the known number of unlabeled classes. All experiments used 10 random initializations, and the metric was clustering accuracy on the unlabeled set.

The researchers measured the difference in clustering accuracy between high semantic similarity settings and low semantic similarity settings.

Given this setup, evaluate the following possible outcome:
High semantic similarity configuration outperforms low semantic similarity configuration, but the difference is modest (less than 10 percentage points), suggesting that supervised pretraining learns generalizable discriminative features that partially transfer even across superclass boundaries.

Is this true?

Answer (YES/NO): NO